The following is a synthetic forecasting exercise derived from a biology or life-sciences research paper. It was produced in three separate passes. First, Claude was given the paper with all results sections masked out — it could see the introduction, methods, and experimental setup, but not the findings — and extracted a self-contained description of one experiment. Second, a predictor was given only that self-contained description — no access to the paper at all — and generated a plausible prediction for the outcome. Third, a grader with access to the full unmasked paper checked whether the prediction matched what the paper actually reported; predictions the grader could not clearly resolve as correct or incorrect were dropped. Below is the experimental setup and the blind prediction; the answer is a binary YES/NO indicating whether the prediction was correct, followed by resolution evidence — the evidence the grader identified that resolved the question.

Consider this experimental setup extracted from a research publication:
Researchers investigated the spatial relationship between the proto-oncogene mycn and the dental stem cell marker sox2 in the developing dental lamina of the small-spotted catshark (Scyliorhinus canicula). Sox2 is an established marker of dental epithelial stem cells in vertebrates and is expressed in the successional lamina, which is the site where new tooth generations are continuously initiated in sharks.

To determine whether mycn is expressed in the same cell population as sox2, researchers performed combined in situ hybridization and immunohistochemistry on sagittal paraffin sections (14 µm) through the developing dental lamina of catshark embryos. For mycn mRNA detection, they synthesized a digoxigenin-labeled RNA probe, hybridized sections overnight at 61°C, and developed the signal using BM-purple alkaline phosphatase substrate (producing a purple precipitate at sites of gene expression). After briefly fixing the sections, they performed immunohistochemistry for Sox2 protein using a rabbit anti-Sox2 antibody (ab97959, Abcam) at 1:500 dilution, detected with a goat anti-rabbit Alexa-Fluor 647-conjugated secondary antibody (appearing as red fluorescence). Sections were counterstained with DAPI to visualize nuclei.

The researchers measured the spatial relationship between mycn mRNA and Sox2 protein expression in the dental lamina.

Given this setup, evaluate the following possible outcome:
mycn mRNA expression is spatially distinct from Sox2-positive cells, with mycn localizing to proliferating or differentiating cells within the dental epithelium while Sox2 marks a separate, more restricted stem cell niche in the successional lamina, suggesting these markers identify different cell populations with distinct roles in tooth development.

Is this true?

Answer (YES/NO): NO